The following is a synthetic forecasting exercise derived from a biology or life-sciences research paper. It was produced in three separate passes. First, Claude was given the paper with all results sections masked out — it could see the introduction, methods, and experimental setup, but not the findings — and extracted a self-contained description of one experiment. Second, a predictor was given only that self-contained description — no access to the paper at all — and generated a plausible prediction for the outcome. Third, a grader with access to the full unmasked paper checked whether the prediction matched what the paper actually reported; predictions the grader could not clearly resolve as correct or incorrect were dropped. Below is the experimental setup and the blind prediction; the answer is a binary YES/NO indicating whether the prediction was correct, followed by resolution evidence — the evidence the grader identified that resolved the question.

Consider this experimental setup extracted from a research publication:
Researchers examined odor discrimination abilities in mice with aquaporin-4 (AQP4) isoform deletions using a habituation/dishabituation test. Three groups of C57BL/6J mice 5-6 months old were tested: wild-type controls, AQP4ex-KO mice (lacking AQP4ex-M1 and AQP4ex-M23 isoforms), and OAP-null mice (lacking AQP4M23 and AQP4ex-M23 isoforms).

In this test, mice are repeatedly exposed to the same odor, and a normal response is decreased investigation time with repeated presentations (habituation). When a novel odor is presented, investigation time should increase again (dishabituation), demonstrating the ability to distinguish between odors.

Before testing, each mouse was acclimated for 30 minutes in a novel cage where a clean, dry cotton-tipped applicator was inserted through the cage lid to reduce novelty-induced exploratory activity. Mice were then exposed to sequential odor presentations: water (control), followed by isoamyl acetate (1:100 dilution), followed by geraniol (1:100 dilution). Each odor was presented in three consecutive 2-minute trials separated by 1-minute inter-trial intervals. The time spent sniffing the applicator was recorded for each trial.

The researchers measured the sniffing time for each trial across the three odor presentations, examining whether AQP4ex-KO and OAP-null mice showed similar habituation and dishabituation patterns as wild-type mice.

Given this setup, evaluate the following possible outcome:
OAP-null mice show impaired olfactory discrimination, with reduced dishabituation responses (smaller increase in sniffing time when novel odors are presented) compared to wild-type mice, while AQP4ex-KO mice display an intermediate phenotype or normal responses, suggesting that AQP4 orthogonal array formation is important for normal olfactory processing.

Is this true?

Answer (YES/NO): NO